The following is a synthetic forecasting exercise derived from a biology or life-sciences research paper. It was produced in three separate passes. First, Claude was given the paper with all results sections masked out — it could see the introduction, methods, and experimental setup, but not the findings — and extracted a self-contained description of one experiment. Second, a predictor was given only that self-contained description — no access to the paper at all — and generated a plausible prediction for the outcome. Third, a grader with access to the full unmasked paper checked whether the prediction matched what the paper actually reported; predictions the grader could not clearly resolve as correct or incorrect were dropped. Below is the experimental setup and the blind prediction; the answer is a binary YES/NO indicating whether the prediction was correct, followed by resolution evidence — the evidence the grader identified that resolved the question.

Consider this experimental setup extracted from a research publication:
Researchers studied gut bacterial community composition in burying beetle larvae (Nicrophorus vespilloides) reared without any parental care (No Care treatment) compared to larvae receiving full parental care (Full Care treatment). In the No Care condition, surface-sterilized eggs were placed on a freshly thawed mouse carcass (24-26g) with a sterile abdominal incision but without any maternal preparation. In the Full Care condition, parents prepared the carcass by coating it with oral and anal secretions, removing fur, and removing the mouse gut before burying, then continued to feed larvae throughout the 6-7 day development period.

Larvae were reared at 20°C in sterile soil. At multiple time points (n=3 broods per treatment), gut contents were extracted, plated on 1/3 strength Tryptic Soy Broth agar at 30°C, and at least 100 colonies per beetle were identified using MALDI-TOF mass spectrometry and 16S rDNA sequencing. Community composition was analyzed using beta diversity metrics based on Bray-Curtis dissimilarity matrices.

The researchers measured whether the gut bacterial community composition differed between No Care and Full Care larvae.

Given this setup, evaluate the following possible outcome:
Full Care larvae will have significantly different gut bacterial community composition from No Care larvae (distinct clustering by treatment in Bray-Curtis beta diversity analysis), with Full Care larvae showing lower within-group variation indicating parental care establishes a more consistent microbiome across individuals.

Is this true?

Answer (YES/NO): NO